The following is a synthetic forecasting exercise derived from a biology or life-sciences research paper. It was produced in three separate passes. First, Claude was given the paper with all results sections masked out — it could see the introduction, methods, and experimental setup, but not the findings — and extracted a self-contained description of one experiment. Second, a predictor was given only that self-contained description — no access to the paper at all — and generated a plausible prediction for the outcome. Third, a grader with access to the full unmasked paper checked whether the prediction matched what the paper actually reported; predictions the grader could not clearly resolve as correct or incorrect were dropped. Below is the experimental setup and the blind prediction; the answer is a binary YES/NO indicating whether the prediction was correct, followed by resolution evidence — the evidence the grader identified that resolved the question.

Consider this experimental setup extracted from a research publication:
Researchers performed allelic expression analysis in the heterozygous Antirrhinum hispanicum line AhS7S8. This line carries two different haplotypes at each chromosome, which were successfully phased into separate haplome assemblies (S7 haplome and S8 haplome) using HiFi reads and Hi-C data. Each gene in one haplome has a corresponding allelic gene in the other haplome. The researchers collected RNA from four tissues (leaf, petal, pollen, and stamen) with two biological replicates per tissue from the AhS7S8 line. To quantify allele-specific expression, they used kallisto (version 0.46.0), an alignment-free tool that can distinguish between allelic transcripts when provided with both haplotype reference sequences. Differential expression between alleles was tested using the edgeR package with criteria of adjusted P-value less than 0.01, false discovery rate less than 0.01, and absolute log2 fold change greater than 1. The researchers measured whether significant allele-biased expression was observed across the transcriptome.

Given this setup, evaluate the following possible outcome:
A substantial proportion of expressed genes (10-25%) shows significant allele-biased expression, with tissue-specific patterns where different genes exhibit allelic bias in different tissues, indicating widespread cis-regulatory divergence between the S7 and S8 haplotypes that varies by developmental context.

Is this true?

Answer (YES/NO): NO